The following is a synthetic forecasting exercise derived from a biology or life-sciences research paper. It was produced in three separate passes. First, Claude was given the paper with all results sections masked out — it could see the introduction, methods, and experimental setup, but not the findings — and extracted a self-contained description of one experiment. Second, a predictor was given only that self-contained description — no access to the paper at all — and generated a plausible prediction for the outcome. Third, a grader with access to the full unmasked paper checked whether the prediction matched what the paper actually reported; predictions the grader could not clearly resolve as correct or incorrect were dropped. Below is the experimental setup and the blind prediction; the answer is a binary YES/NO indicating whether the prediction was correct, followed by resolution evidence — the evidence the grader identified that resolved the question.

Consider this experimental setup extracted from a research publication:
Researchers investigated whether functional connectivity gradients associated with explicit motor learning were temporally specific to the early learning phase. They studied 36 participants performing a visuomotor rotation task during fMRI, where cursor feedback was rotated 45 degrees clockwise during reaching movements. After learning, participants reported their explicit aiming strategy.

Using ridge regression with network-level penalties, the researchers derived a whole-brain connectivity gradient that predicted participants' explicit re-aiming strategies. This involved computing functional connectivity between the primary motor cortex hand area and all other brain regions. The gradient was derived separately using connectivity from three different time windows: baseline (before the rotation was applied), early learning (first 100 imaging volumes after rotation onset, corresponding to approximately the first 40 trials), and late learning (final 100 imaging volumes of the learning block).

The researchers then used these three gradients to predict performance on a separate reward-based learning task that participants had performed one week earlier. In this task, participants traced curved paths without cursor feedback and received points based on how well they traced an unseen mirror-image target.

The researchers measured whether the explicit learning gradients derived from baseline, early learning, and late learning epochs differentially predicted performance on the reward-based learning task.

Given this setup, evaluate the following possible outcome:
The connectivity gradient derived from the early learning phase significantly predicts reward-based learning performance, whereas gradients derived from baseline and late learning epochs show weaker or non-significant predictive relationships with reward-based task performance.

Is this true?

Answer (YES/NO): YES